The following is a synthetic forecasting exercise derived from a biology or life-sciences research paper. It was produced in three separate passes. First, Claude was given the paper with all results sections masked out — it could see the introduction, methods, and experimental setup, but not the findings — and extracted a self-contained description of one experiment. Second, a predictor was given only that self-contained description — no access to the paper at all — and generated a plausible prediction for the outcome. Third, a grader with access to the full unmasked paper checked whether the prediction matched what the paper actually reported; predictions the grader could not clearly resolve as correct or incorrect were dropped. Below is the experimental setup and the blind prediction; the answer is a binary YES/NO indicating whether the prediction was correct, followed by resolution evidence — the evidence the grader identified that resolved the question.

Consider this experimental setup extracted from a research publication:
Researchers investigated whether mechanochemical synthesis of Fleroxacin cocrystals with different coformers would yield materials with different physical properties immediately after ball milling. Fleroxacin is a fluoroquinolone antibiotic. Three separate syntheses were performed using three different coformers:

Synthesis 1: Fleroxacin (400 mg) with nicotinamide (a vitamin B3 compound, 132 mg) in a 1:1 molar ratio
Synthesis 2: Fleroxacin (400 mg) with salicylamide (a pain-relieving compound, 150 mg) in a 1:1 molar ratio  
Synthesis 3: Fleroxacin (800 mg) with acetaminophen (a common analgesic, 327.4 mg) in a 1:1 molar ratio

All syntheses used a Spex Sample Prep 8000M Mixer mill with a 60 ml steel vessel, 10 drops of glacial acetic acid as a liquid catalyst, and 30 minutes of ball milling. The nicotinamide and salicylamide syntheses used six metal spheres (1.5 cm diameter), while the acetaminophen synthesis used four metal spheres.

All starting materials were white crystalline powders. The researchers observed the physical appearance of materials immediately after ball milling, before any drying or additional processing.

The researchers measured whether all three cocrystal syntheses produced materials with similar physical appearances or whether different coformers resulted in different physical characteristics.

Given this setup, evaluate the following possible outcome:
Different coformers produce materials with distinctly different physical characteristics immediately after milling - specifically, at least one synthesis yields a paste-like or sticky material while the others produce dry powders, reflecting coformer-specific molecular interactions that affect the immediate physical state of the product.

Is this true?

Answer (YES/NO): NO